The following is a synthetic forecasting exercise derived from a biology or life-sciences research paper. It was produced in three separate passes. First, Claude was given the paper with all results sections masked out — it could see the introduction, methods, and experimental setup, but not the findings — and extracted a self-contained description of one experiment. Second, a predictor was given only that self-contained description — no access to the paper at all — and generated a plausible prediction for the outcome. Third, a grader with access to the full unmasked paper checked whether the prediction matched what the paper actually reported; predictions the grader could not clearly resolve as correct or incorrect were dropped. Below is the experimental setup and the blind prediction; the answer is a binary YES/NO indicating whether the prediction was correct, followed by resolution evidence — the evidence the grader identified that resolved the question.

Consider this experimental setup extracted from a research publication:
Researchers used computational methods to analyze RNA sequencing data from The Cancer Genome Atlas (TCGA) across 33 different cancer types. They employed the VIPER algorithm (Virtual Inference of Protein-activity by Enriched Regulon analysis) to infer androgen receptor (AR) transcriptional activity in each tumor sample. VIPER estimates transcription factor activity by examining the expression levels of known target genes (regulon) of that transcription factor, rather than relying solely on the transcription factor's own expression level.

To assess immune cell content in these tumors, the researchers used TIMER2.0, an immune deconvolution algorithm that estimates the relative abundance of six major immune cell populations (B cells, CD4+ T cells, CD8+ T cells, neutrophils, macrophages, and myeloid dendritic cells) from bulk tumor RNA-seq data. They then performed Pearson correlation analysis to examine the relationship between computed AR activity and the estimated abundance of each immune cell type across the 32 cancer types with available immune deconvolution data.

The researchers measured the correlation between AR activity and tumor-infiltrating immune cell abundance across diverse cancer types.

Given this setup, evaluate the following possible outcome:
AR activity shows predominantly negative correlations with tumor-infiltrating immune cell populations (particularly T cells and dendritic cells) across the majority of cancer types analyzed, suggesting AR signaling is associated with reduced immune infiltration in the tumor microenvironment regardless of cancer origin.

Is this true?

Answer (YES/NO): YES